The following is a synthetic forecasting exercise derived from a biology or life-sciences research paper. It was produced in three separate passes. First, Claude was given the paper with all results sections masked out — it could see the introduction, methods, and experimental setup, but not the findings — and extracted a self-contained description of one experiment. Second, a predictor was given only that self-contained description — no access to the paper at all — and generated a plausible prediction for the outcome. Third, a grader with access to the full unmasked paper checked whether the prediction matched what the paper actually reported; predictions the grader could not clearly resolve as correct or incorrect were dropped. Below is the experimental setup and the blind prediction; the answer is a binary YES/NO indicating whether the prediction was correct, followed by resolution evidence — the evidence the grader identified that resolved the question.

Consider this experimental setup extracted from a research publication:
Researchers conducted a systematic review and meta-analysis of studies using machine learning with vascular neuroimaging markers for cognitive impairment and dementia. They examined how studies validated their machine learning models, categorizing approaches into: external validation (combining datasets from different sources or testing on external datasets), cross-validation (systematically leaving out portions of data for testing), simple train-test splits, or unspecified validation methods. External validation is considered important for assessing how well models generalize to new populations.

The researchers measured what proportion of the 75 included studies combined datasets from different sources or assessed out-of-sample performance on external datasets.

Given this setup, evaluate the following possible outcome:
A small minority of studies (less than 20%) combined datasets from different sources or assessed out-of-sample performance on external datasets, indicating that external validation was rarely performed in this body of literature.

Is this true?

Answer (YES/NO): YES